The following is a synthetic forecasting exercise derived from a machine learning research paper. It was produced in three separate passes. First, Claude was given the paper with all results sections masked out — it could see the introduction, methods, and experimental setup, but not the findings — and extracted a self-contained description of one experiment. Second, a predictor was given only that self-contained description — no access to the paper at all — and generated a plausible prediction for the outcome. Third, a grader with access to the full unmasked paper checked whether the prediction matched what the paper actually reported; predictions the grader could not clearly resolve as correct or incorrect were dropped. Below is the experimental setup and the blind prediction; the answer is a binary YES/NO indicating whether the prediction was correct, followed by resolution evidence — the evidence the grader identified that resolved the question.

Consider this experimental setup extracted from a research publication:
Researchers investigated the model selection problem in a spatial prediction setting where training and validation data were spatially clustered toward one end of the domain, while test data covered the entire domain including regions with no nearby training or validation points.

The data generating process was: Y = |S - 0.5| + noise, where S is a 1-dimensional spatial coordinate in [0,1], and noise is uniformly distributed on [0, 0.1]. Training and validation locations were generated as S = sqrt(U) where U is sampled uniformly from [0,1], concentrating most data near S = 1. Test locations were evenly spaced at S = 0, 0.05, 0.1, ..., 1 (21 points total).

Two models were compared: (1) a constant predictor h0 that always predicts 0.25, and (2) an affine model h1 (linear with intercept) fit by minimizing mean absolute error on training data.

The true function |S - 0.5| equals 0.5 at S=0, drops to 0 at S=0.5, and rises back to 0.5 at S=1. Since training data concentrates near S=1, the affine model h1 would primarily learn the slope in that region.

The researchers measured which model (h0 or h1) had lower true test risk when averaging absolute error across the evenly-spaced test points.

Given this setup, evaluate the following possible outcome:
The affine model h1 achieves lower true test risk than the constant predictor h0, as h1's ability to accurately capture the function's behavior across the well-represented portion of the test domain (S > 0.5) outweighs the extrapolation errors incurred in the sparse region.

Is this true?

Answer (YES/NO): NO